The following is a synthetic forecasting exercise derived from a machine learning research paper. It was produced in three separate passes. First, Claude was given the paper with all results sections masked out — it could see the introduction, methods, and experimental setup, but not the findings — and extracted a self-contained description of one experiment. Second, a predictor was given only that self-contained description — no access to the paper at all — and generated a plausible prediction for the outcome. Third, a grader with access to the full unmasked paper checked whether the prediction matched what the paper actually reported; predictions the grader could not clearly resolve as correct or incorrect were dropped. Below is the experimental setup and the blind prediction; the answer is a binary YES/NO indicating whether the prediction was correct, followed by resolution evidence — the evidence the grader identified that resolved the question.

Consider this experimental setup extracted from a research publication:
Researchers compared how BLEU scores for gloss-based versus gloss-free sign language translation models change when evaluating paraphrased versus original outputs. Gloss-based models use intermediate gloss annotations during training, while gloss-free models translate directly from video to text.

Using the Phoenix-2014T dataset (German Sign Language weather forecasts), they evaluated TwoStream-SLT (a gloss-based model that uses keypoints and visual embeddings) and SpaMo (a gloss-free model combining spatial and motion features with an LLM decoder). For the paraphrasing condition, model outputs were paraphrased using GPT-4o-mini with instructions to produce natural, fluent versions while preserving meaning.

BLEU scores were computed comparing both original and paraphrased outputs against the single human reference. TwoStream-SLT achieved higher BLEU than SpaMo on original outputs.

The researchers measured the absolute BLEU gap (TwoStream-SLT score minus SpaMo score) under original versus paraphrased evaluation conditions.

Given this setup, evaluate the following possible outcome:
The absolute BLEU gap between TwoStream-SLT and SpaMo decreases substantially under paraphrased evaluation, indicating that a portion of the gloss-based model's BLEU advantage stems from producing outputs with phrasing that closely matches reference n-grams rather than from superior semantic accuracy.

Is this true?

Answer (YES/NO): YES